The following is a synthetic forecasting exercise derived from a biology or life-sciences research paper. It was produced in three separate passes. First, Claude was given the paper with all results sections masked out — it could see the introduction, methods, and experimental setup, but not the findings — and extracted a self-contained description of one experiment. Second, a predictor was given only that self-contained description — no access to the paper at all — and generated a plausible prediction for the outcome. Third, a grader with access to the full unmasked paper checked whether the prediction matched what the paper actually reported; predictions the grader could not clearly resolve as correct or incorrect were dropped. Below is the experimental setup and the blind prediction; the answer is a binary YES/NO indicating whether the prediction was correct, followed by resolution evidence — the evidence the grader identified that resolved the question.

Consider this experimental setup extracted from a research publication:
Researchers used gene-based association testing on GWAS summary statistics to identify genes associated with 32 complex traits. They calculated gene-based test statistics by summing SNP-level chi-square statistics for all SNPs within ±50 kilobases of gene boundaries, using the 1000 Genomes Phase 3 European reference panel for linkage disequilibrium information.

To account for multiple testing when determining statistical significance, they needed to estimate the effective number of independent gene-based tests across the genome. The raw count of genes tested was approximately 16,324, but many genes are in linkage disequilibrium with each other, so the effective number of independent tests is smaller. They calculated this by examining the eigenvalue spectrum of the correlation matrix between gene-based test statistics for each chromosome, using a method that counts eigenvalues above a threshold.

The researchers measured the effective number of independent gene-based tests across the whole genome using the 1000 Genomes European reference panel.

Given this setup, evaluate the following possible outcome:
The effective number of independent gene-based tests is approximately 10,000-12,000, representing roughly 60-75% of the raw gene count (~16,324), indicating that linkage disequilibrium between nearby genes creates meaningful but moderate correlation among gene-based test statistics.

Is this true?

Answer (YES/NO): NO